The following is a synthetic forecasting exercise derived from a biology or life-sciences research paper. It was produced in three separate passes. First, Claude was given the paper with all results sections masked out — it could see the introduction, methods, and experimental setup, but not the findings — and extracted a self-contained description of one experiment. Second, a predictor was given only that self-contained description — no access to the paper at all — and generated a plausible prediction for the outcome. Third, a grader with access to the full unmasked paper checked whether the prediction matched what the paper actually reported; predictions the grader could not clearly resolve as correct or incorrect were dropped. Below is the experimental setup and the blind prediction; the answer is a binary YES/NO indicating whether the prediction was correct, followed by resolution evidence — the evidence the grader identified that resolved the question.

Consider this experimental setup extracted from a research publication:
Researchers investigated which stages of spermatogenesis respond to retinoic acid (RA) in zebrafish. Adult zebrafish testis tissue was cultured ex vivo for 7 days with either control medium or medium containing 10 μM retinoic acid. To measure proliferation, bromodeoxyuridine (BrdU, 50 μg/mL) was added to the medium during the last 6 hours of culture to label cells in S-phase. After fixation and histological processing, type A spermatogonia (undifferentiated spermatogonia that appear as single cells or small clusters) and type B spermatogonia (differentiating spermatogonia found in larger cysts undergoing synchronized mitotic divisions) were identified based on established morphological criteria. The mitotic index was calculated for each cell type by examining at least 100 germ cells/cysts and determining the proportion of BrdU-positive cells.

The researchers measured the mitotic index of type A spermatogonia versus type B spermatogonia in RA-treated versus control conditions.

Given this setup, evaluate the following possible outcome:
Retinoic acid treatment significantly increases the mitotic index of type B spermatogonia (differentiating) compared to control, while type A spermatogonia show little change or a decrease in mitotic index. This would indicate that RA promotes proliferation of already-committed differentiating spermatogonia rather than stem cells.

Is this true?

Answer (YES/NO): NO